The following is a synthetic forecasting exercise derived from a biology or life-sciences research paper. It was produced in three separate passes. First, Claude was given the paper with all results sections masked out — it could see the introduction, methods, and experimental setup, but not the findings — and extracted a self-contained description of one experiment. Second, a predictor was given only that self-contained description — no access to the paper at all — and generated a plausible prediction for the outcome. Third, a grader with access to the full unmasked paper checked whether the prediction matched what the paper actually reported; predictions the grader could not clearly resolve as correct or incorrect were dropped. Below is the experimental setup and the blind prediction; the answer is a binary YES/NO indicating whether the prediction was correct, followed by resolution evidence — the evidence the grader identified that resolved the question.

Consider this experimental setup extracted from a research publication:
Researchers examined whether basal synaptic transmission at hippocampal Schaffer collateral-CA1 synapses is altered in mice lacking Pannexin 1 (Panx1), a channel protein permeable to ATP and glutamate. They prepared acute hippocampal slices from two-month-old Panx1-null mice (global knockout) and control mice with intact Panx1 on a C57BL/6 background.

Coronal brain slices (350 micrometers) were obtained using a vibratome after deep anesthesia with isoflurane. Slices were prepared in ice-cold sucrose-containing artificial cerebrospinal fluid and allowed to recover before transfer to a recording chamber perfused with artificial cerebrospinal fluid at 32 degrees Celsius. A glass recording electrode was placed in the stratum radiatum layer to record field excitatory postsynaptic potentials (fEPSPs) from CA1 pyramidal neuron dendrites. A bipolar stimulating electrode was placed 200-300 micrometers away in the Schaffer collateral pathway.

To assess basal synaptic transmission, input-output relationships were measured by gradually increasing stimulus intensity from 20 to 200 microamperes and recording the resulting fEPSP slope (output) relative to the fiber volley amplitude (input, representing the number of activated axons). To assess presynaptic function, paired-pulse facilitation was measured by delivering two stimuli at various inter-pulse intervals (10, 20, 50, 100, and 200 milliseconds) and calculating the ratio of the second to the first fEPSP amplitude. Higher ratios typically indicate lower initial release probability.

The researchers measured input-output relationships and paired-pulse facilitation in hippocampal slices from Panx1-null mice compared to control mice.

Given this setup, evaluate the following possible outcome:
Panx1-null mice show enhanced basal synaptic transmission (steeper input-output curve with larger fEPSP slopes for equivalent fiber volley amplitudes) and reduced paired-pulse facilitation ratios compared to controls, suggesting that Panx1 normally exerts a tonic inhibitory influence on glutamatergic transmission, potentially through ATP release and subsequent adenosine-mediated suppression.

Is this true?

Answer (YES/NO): NO